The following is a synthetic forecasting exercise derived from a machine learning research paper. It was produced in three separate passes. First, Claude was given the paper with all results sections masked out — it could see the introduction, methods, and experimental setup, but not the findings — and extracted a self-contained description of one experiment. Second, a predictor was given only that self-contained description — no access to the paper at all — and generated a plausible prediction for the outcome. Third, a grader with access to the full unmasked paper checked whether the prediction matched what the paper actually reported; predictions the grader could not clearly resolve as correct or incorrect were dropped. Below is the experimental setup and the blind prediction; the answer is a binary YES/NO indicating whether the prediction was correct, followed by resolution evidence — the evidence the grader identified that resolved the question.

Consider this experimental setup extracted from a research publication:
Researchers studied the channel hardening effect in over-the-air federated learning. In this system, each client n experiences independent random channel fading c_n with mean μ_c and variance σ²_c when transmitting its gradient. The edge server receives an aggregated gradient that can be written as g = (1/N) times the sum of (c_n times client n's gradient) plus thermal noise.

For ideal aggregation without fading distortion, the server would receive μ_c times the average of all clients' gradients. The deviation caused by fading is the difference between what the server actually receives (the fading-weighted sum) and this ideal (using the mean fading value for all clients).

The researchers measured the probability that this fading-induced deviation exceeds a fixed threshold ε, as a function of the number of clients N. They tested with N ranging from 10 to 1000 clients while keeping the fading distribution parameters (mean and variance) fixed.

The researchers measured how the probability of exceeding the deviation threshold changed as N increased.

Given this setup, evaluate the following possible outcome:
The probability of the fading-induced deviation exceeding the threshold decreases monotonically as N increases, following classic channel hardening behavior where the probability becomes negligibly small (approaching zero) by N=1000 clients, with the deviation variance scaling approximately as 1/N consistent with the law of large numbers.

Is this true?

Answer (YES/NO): NO